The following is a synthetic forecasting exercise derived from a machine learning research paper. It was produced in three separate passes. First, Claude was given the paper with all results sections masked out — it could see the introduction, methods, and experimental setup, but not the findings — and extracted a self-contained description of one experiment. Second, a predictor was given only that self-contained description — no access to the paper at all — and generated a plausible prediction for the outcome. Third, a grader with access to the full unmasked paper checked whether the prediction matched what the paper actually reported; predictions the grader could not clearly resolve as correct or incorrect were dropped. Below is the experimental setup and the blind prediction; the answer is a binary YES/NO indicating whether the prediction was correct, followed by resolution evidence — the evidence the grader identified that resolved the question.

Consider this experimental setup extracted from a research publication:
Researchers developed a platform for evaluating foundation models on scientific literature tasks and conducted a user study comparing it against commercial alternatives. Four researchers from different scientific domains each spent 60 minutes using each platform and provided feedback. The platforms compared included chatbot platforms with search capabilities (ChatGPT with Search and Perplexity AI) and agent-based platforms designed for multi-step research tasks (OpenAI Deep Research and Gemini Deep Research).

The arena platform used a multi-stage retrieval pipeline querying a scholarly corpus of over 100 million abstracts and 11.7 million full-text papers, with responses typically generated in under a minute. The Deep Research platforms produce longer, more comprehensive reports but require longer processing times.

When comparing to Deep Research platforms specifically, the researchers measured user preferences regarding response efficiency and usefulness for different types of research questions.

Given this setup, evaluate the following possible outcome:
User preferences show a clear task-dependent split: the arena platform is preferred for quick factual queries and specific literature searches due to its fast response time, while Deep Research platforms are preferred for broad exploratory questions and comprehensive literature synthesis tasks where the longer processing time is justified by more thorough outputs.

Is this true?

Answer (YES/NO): NO